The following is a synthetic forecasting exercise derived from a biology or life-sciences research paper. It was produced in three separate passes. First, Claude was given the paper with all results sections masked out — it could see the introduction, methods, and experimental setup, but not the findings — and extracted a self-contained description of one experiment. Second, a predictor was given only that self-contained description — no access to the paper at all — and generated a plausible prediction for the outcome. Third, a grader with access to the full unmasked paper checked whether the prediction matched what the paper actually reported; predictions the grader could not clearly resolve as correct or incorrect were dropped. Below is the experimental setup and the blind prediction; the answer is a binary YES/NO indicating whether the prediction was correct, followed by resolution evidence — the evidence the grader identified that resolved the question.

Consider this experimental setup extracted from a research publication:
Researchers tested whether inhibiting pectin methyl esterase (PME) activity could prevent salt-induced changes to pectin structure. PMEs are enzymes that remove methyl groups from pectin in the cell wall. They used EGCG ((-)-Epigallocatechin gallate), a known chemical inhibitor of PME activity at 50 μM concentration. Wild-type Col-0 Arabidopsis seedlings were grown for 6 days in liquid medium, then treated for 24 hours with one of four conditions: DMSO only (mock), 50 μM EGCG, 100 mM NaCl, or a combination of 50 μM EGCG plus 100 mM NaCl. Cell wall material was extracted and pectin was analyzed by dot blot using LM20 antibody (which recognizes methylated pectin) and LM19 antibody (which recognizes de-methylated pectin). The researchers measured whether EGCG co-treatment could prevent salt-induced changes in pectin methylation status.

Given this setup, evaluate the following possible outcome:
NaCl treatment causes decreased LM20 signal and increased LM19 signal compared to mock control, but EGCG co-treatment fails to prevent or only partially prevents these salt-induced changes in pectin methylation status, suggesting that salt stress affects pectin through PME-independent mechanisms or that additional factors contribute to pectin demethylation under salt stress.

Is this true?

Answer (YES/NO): NO